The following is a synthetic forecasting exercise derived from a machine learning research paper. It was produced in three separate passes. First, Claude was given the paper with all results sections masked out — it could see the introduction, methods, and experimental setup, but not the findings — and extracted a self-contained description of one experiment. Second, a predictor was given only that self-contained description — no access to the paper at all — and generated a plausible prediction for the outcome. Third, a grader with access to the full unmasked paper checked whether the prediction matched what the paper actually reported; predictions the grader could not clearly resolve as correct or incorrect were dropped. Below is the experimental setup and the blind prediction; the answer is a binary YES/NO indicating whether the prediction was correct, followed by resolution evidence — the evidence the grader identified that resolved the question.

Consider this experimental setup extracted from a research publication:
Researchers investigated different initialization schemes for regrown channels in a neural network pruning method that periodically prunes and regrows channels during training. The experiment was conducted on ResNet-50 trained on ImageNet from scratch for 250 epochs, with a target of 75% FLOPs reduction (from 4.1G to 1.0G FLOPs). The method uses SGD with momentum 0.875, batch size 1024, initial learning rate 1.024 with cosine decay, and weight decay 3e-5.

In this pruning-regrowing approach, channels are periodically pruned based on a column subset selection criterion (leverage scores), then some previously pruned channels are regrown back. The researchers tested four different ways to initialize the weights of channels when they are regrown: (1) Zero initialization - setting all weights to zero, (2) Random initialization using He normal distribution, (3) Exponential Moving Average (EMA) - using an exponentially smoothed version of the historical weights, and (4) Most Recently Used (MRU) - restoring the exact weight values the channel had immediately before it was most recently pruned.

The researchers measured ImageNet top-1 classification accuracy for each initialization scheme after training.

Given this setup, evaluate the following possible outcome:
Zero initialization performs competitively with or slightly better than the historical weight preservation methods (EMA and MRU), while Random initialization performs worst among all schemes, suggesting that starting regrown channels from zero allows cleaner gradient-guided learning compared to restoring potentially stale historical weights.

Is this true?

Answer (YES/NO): NO